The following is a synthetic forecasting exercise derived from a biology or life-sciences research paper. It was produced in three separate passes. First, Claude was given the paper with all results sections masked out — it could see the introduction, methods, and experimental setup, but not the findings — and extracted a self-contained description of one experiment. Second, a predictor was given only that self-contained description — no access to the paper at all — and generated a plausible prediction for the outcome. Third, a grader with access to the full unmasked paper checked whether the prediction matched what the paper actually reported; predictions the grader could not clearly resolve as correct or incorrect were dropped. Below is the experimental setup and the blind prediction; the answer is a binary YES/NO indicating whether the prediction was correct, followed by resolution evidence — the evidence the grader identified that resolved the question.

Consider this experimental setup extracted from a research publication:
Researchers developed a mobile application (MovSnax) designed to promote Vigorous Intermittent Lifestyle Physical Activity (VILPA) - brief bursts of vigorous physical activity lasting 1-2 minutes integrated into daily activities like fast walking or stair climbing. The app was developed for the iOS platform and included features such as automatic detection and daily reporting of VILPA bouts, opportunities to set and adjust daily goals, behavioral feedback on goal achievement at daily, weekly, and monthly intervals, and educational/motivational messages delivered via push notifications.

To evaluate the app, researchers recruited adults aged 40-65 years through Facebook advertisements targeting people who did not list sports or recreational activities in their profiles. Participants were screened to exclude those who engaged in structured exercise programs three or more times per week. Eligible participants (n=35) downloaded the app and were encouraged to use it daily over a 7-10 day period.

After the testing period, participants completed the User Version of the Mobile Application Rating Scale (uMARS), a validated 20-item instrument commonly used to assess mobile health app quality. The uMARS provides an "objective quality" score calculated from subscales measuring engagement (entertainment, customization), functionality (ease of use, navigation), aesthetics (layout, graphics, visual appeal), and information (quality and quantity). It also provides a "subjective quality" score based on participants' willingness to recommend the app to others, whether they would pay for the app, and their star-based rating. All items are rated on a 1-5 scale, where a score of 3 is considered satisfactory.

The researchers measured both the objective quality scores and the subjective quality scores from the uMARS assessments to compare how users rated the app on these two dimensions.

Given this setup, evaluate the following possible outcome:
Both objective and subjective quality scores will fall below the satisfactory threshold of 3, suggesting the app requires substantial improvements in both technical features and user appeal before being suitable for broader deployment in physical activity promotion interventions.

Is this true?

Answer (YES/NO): NO